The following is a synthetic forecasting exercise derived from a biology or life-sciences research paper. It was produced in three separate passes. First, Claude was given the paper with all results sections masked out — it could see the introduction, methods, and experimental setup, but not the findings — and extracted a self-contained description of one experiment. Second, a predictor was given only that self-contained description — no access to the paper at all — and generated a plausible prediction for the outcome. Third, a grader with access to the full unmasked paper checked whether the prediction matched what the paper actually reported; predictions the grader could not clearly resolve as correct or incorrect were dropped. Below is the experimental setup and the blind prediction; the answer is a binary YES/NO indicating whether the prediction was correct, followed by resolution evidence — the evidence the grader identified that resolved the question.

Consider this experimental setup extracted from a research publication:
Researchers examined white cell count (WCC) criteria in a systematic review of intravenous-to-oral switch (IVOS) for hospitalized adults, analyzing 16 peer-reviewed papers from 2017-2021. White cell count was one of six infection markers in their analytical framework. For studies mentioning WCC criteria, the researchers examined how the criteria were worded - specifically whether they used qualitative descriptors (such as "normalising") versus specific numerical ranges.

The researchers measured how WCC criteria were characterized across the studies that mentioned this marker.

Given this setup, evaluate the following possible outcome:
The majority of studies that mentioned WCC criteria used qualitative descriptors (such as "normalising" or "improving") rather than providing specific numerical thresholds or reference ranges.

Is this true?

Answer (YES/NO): NO